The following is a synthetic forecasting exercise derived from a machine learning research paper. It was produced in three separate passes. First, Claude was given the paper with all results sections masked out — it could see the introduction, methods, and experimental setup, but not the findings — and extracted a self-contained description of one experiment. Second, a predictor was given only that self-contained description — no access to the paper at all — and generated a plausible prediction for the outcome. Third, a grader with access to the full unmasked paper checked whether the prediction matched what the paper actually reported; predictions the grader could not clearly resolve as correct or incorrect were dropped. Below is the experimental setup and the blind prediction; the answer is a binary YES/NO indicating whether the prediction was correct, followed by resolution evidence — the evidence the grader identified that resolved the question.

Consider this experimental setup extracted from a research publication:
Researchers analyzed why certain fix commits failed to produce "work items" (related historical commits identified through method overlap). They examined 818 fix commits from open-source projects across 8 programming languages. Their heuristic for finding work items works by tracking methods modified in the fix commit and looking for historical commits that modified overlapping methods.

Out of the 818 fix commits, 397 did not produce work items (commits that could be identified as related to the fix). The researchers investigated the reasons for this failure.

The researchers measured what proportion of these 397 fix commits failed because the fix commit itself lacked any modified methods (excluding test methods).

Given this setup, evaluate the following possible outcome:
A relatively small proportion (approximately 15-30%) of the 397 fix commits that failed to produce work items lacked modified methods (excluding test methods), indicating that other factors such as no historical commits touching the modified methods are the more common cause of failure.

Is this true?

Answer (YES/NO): NO